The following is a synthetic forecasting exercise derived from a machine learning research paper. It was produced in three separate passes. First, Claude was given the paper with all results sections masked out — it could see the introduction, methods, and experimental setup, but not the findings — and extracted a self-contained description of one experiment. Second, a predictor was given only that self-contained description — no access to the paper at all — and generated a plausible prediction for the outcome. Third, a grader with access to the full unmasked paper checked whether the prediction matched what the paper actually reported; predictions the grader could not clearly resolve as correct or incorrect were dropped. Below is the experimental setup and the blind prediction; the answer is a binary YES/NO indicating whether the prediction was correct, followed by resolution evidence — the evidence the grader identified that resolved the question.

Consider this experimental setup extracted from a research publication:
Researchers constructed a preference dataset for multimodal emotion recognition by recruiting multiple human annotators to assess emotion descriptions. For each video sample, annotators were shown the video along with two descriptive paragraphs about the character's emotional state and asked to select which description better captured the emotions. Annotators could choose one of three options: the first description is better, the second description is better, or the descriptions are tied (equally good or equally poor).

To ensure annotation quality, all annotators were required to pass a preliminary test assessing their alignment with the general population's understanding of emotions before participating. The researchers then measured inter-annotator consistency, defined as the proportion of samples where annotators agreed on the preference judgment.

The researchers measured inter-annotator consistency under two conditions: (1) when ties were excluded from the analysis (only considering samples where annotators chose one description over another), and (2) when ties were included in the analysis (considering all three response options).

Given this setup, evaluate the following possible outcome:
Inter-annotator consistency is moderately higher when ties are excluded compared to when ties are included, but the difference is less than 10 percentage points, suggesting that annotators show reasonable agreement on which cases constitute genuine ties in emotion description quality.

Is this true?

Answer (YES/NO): NO